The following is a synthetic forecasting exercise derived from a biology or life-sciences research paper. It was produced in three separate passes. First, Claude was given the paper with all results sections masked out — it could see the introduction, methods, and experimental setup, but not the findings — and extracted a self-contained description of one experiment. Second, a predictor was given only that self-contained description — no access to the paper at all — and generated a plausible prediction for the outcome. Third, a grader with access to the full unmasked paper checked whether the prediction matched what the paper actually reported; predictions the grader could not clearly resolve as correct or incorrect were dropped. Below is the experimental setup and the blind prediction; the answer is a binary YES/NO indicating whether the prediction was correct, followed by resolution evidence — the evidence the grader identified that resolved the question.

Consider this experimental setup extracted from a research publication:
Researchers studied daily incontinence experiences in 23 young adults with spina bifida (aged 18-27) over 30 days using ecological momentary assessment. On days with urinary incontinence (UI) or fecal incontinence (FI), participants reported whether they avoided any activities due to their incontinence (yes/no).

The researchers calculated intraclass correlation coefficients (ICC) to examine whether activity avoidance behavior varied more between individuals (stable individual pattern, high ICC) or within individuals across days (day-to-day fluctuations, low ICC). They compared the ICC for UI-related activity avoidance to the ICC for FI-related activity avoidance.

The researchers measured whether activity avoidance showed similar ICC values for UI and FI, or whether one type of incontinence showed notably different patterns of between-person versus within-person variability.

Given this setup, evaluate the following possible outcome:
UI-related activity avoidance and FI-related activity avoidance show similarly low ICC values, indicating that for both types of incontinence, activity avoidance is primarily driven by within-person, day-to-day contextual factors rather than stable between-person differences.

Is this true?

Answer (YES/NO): NO